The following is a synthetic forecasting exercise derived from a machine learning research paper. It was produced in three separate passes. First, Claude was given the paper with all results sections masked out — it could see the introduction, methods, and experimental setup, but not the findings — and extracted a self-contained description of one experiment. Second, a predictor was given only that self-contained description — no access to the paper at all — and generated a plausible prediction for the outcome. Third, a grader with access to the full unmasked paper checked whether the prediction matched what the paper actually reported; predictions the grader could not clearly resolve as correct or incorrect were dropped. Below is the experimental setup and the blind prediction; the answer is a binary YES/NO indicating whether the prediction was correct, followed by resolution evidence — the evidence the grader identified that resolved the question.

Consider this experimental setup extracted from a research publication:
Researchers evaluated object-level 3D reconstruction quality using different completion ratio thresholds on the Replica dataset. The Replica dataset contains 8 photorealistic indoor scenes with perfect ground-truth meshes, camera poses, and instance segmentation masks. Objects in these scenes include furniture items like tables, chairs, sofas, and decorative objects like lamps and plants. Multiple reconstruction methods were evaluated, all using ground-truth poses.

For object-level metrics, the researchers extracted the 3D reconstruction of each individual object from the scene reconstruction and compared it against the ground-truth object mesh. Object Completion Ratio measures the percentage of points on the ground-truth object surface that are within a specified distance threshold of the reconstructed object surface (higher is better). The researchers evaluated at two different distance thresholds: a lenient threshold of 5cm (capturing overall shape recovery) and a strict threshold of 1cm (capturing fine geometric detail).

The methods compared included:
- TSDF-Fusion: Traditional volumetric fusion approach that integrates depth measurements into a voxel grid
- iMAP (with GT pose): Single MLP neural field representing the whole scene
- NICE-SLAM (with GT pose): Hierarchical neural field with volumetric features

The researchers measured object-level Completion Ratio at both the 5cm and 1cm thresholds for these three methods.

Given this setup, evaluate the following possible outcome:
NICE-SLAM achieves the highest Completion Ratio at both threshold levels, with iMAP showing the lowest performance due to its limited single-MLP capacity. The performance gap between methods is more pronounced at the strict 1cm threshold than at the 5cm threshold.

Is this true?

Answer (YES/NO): NO